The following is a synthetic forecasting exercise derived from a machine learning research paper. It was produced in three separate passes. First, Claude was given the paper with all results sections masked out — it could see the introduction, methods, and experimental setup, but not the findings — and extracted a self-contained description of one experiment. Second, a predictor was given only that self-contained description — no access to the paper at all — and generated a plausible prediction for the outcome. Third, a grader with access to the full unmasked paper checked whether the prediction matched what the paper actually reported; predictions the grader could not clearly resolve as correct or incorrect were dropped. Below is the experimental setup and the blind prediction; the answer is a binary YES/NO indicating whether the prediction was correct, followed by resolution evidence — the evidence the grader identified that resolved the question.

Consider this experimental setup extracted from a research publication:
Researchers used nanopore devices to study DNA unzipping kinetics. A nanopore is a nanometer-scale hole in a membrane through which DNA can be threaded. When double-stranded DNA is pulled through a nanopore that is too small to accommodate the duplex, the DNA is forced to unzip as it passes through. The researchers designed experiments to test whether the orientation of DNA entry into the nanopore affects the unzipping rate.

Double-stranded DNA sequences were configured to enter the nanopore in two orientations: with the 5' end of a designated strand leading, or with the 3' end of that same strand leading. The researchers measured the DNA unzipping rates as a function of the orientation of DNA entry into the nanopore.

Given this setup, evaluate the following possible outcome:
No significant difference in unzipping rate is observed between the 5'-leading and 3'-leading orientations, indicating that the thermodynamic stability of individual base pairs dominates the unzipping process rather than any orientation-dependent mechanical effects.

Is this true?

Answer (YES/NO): NO